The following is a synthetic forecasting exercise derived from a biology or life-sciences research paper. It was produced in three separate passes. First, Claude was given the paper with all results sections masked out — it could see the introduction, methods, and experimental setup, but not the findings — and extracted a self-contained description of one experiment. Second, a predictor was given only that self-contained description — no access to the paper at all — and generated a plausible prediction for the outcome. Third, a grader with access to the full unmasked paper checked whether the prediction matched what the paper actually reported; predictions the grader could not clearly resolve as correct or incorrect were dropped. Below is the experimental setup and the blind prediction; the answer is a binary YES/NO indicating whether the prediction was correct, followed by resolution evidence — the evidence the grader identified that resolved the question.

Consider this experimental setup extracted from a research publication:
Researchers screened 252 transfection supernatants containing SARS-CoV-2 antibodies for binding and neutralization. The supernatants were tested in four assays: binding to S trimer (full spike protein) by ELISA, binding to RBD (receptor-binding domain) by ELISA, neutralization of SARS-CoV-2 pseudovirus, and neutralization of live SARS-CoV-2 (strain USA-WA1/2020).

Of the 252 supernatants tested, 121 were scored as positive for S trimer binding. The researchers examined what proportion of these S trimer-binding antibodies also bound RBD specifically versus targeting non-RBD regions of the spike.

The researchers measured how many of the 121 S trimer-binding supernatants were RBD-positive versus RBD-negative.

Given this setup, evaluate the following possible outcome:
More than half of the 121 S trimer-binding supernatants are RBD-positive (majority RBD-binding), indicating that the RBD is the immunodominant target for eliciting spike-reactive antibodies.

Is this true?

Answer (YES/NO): NO